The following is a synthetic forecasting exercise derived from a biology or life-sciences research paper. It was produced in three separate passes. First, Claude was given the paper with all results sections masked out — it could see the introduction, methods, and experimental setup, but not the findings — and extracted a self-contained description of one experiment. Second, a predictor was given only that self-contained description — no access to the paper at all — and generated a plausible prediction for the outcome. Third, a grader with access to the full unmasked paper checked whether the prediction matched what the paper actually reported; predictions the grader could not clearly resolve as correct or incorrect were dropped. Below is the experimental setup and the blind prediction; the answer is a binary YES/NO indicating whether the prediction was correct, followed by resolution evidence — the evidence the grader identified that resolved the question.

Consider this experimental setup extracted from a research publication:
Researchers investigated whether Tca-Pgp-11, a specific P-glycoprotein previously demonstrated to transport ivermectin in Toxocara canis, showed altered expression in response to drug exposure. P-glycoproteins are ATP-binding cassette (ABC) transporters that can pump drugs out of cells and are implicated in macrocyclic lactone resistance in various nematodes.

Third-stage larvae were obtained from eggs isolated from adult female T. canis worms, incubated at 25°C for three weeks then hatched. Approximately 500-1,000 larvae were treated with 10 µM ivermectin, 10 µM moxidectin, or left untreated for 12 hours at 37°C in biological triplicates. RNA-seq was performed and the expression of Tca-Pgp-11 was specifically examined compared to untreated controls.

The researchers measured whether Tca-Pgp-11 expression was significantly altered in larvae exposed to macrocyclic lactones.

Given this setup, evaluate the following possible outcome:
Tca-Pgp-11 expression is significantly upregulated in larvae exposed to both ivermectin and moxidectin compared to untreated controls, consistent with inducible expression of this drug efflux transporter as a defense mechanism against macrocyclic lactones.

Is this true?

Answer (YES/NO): NO